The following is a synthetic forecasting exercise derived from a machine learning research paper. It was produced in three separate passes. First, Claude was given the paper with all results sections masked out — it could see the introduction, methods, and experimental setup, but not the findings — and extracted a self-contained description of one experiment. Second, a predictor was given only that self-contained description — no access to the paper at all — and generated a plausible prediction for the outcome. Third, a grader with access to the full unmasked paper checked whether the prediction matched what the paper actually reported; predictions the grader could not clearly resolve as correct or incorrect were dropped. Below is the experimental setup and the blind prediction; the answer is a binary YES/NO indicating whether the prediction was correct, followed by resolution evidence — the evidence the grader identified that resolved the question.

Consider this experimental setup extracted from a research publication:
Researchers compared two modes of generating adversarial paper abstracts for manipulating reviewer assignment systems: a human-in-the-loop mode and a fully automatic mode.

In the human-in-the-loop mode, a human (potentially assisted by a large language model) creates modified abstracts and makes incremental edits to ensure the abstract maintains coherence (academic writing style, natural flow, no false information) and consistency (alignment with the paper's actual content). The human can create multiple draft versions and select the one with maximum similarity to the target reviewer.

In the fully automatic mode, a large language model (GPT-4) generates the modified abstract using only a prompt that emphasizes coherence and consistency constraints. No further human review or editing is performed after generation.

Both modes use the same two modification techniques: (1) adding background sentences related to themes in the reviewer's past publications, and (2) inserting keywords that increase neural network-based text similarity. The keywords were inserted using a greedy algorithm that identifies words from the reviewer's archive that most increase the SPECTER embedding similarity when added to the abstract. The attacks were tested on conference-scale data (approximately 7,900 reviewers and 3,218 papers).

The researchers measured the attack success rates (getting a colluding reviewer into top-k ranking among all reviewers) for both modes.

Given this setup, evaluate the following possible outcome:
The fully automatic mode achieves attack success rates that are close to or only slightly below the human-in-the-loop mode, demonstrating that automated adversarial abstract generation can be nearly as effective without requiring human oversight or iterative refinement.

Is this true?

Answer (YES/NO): YES